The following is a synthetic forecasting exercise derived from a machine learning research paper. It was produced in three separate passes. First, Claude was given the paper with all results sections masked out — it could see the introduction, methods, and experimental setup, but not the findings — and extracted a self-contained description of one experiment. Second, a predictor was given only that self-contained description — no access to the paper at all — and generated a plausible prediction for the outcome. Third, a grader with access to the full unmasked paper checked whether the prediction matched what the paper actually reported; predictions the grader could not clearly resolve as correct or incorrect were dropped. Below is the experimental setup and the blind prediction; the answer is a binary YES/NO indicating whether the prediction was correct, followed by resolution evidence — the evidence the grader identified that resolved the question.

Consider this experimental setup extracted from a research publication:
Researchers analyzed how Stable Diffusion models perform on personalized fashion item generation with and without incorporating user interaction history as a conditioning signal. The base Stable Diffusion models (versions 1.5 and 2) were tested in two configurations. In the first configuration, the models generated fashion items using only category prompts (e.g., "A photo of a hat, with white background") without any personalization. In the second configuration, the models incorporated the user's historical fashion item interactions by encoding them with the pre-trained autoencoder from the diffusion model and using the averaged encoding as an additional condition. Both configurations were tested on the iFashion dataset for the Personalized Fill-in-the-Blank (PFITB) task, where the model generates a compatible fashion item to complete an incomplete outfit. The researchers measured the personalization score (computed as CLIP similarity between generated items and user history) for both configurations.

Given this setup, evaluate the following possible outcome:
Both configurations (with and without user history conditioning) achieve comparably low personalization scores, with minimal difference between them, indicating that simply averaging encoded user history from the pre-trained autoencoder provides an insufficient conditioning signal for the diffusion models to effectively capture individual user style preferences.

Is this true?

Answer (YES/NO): NO